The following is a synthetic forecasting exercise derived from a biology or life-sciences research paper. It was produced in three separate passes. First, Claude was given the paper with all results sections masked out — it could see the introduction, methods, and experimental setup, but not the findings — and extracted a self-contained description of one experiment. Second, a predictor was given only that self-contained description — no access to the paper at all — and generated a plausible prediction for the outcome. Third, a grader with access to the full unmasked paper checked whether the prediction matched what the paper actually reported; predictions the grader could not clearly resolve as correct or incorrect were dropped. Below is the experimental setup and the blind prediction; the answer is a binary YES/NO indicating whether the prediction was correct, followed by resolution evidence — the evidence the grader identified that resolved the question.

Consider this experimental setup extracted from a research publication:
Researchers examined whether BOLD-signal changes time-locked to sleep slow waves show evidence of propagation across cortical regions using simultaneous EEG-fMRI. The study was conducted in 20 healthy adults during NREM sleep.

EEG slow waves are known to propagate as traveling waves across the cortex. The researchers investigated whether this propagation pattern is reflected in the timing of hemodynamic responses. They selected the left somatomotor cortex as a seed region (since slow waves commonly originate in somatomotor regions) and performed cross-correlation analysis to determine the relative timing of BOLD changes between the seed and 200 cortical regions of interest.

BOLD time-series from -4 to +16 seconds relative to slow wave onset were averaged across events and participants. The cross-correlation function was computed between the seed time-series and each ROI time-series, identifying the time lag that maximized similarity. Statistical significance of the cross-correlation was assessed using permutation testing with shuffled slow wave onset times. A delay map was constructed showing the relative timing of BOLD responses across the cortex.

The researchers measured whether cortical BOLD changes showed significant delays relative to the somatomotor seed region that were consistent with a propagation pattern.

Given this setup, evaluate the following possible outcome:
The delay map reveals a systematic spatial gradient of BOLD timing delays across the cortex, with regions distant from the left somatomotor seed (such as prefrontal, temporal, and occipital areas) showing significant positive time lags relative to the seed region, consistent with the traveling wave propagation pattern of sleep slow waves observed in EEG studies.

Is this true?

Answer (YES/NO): YES